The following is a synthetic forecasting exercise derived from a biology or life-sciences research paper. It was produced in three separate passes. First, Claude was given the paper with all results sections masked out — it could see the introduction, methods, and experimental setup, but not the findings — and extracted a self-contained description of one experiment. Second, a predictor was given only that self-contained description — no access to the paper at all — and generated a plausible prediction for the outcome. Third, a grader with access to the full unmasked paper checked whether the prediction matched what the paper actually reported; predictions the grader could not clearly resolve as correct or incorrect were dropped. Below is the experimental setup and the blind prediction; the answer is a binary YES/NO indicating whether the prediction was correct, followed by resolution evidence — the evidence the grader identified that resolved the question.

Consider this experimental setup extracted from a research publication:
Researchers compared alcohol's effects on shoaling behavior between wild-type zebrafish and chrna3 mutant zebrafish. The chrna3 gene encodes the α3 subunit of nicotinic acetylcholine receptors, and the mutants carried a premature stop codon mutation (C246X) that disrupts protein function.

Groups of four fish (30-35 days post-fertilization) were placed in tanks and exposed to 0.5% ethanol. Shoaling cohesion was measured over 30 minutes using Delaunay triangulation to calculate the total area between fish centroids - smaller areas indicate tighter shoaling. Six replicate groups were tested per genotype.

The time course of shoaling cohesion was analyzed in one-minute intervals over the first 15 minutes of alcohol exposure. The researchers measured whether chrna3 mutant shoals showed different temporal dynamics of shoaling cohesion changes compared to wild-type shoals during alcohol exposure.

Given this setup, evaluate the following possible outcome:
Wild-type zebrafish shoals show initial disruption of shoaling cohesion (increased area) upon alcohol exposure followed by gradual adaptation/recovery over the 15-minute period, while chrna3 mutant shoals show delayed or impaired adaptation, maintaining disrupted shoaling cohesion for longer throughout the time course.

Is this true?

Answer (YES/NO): NO